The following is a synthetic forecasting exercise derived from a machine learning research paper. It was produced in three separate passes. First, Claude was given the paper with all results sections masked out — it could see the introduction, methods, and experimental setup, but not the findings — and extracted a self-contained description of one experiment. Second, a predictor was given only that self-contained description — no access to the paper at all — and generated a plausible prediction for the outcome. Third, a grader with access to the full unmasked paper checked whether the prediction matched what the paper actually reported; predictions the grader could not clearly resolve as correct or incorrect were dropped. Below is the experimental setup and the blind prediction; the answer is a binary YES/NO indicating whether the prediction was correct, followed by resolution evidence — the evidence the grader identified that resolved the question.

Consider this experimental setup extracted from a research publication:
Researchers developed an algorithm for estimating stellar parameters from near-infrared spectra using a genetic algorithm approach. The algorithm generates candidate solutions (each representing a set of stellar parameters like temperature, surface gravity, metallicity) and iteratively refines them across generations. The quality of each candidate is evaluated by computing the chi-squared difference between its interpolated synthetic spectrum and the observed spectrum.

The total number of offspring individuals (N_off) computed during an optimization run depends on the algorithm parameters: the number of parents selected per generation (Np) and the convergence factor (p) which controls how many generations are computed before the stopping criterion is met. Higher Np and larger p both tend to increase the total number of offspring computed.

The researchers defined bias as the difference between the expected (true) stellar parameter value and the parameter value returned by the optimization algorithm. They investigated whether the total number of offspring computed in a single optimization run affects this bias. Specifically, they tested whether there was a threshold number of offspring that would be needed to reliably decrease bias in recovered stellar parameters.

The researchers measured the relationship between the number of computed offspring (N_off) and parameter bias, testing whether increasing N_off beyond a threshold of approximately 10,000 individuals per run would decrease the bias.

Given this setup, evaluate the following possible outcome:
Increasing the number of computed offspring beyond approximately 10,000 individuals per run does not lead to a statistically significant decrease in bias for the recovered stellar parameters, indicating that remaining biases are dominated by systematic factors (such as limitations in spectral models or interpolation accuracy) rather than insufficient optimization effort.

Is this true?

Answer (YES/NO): NO